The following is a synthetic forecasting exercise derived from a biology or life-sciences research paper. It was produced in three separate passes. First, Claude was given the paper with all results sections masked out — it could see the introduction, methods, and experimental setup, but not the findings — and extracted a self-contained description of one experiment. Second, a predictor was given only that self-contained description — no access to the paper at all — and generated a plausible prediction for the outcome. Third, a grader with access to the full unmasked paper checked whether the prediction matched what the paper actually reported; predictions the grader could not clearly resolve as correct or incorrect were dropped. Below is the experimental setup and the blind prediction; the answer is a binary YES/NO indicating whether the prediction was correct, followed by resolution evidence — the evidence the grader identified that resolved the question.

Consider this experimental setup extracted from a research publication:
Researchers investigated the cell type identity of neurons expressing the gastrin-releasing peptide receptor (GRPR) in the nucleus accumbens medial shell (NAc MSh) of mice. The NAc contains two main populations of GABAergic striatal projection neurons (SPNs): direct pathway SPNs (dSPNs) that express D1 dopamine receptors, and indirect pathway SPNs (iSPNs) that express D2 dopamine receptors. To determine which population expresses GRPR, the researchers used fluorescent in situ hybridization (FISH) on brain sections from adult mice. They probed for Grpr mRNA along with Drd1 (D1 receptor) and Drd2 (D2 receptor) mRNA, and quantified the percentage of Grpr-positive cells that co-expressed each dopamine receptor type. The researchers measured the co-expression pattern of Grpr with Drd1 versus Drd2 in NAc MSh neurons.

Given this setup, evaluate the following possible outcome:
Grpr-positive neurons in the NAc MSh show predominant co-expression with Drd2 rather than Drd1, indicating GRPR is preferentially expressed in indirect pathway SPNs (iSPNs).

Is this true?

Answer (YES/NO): YES